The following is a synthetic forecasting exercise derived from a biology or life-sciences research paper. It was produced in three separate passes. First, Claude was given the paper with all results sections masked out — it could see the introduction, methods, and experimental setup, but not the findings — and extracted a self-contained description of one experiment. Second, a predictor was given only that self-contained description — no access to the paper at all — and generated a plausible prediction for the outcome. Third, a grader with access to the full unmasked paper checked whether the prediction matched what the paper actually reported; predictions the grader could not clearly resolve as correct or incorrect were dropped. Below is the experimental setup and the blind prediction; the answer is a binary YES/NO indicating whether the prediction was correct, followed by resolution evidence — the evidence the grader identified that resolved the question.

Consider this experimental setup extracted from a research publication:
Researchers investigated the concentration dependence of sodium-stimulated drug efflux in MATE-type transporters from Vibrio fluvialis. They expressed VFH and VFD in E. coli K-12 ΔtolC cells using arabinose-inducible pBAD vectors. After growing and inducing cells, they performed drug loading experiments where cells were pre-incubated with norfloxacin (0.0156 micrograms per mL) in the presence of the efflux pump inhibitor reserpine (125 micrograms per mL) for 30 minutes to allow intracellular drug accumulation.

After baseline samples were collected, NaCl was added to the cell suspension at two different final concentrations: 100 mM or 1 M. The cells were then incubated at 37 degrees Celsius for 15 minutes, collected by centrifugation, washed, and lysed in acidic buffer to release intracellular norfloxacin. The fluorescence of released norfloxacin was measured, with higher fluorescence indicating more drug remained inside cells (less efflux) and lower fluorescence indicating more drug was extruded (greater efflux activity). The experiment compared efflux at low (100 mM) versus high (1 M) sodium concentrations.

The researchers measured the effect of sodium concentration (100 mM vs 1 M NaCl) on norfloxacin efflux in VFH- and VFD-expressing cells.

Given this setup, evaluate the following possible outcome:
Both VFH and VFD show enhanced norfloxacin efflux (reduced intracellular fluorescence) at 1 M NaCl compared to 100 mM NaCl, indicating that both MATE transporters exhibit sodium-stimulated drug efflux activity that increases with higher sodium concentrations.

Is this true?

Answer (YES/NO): YES